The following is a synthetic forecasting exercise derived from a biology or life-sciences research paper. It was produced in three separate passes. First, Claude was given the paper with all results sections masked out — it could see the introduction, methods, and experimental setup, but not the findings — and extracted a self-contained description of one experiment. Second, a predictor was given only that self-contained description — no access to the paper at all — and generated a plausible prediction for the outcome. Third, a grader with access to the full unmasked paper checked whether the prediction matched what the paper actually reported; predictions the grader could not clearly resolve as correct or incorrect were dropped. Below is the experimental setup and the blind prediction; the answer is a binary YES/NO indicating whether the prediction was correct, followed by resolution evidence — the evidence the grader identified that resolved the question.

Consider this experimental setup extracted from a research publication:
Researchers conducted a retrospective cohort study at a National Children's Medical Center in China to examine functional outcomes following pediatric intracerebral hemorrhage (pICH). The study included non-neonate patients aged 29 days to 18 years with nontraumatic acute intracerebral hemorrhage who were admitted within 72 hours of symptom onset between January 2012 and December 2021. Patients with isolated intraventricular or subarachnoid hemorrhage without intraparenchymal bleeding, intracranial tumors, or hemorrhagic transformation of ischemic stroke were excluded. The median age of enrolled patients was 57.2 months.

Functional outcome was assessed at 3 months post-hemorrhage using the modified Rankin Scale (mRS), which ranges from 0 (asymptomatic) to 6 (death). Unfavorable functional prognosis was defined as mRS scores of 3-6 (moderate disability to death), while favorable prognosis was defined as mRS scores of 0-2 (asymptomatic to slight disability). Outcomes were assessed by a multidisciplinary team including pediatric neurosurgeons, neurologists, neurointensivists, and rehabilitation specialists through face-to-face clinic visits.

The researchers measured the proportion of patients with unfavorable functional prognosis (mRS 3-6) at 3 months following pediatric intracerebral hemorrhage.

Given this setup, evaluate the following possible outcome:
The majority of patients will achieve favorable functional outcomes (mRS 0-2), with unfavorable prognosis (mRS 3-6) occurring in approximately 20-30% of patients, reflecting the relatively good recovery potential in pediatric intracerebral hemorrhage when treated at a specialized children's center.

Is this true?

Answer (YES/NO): NO